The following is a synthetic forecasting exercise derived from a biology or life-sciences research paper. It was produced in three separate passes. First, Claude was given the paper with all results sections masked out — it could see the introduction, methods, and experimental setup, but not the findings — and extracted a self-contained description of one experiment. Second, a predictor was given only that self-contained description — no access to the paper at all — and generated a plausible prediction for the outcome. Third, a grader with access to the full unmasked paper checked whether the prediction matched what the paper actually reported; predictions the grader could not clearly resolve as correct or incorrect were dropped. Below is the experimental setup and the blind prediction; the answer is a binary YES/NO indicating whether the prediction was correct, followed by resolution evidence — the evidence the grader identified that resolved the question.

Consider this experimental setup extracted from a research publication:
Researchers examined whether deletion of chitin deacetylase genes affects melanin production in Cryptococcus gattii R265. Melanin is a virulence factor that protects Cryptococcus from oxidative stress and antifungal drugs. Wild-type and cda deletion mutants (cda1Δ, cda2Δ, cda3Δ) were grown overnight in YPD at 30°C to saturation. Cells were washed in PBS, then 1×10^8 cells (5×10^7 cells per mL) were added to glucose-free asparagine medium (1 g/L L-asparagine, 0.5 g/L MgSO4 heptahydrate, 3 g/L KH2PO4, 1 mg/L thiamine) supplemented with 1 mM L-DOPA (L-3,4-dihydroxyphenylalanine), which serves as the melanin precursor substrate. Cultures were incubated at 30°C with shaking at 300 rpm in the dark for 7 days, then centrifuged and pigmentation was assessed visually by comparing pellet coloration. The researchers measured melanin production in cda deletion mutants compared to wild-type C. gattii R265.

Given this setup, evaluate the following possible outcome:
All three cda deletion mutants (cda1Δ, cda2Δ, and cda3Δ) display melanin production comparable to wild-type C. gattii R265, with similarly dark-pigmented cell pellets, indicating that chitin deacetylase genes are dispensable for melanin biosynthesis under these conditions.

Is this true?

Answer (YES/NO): YES